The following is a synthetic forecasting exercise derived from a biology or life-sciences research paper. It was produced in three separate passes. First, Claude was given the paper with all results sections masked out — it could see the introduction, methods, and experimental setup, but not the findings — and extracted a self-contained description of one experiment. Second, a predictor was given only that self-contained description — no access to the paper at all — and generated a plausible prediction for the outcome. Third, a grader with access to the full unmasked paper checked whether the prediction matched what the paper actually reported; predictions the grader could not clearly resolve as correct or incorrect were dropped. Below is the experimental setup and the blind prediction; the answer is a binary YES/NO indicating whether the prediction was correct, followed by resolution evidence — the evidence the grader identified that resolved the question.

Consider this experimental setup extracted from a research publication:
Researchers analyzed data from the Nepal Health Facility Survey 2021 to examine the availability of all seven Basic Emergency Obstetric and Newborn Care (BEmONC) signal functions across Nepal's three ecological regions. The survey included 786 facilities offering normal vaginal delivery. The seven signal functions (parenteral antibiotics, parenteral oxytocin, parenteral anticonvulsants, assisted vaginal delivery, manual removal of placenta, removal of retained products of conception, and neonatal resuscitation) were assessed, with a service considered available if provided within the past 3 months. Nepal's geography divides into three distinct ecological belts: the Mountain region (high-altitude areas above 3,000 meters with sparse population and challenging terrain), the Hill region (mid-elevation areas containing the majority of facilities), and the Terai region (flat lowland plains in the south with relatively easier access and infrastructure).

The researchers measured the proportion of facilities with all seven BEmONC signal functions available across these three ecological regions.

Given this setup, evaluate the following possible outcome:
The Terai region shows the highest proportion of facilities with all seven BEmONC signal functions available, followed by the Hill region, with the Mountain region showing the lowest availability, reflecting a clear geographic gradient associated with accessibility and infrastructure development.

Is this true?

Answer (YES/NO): YES